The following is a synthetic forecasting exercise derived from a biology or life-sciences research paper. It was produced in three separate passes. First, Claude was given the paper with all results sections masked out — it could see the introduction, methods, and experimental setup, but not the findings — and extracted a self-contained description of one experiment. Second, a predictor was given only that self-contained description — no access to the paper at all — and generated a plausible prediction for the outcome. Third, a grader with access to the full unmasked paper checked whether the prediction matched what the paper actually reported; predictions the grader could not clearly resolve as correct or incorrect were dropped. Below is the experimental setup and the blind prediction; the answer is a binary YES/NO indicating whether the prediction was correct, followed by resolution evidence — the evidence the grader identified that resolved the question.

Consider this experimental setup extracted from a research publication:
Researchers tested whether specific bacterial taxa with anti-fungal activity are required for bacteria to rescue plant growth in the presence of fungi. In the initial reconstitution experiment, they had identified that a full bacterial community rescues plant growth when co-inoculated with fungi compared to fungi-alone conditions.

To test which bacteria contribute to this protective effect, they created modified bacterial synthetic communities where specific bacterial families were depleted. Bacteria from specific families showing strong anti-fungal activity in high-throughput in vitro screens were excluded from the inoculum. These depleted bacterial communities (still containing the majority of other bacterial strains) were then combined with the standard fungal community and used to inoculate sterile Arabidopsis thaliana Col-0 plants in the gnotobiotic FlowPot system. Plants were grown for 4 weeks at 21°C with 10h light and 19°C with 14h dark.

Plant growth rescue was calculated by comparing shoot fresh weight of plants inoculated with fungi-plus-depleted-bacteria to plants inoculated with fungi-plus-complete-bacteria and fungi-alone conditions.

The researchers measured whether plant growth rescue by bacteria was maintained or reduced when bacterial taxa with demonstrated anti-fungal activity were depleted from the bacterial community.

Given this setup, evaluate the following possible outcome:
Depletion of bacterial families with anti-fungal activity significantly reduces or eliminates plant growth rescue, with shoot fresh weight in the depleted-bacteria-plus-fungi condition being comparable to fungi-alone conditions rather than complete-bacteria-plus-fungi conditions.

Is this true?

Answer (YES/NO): NO